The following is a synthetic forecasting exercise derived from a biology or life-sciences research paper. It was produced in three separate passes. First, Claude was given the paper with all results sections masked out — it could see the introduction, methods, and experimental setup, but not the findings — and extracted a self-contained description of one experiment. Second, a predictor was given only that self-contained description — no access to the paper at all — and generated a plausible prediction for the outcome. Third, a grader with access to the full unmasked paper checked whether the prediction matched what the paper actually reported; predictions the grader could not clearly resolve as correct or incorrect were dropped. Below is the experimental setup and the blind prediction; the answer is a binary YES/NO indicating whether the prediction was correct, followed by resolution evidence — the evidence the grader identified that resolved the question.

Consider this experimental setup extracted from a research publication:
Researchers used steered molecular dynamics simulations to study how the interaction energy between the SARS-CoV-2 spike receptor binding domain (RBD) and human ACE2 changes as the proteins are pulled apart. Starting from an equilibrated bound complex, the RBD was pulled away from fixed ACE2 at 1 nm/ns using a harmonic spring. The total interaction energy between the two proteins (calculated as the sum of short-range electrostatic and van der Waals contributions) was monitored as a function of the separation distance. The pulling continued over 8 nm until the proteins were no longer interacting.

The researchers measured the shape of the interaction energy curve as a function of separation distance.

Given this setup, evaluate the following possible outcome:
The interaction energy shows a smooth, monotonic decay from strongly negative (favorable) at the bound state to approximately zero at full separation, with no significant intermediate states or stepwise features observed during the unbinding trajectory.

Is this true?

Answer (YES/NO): NO